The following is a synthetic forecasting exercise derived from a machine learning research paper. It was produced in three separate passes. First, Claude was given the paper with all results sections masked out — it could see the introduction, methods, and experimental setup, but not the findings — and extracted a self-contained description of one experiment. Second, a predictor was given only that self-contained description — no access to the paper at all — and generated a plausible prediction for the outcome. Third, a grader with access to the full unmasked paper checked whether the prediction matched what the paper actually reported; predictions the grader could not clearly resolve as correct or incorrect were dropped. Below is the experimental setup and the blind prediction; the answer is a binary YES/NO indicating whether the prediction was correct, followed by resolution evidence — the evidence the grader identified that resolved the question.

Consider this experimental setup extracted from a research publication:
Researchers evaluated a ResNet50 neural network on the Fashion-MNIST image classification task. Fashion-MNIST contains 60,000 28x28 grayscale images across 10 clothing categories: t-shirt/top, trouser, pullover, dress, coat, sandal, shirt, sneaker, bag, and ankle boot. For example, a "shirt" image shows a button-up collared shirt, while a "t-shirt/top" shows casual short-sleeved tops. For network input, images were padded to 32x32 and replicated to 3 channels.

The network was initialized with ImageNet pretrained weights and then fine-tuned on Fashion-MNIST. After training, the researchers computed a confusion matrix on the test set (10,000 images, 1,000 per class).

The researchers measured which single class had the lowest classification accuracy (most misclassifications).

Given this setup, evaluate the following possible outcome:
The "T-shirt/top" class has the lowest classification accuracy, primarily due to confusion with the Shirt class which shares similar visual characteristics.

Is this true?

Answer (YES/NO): NO